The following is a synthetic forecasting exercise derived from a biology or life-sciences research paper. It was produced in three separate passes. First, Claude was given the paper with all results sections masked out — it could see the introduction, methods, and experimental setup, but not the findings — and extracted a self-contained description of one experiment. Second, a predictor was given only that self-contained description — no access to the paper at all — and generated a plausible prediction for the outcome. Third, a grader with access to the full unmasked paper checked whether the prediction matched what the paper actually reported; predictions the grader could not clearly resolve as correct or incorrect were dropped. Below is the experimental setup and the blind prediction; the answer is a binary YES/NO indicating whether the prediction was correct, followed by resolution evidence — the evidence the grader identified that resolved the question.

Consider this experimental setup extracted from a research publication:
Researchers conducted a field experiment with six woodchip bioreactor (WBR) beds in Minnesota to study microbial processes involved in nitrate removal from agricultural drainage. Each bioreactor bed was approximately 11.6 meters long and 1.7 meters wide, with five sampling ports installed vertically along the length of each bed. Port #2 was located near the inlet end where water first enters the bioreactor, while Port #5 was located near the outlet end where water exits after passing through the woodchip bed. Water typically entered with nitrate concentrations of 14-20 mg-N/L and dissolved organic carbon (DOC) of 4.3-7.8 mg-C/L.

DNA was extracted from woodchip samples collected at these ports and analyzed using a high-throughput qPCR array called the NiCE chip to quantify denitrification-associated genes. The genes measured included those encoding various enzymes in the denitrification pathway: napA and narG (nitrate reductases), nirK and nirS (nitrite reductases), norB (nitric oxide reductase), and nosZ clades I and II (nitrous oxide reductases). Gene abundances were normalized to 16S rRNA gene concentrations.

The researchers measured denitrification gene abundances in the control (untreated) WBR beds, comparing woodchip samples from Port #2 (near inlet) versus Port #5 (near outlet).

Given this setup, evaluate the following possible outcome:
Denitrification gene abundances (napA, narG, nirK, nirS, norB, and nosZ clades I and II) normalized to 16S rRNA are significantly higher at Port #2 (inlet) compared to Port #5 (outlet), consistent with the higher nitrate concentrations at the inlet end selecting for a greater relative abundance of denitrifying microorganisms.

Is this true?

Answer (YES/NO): NO